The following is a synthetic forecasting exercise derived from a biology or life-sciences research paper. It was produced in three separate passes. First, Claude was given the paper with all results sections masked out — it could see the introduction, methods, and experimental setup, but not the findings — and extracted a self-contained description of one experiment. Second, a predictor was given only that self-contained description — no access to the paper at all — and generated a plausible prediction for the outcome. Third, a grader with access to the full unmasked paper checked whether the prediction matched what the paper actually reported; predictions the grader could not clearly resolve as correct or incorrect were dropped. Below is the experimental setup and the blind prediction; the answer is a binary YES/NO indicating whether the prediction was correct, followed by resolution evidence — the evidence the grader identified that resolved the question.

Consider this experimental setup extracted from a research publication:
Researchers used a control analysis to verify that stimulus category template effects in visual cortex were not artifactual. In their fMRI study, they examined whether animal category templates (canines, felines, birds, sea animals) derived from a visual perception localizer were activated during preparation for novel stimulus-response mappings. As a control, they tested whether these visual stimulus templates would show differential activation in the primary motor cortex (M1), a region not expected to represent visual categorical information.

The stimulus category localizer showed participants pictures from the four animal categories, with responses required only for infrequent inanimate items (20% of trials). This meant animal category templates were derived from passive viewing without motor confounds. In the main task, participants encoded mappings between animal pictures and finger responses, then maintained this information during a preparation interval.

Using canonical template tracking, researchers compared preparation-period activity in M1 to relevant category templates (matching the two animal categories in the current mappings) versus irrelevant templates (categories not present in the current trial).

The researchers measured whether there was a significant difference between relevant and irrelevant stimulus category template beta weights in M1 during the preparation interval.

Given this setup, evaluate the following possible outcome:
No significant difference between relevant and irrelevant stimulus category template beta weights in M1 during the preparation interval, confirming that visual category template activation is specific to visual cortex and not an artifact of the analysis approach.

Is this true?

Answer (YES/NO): YES